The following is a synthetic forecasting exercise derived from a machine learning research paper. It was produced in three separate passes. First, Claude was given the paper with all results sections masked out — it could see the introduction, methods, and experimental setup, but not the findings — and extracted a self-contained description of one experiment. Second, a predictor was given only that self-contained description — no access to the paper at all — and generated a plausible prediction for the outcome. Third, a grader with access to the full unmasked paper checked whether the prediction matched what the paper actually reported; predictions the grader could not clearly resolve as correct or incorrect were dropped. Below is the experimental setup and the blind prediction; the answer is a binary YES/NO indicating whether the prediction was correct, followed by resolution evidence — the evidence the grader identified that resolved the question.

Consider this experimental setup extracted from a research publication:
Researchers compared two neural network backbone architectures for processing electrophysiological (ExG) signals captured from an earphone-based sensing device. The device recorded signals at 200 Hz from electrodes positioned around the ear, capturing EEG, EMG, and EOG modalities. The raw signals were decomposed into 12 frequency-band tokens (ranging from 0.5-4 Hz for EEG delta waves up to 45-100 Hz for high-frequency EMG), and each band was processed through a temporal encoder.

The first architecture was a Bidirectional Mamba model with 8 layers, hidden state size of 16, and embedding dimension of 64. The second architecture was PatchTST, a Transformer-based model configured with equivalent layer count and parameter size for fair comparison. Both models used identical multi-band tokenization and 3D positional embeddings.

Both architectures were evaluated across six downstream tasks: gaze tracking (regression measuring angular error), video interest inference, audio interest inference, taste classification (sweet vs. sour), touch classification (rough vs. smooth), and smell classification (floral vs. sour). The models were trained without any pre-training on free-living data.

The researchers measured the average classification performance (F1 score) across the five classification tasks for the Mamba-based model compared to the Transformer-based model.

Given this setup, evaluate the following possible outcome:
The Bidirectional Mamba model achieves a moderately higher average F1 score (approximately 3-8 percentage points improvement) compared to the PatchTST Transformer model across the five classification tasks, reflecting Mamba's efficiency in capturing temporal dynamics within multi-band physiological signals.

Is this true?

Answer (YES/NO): YES